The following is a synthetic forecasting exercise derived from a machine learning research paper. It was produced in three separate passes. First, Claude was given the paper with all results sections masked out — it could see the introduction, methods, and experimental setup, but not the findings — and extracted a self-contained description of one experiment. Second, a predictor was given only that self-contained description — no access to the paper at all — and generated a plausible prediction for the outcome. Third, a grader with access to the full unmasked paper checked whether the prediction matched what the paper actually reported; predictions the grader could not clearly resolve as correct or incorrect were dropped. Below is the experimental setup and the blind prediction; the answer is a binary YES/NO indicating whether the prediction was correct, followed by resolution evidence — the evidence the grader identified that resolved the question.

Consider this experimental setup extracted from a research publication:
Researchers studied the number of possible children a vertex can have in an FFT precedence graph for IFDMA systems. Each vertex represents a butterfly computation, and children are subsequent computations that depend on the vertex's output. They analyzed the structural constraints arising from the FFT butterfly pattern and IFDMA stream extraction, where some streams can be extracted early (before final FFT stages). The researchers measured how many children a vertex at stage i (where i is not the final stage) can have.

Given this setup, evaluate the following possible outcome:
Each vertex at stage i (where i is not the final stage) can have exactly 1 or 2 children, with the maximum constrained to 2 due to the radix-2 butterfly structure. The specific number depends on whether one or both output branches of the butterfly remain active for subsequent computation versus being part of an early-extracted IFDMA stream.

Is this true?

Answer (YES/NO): NO